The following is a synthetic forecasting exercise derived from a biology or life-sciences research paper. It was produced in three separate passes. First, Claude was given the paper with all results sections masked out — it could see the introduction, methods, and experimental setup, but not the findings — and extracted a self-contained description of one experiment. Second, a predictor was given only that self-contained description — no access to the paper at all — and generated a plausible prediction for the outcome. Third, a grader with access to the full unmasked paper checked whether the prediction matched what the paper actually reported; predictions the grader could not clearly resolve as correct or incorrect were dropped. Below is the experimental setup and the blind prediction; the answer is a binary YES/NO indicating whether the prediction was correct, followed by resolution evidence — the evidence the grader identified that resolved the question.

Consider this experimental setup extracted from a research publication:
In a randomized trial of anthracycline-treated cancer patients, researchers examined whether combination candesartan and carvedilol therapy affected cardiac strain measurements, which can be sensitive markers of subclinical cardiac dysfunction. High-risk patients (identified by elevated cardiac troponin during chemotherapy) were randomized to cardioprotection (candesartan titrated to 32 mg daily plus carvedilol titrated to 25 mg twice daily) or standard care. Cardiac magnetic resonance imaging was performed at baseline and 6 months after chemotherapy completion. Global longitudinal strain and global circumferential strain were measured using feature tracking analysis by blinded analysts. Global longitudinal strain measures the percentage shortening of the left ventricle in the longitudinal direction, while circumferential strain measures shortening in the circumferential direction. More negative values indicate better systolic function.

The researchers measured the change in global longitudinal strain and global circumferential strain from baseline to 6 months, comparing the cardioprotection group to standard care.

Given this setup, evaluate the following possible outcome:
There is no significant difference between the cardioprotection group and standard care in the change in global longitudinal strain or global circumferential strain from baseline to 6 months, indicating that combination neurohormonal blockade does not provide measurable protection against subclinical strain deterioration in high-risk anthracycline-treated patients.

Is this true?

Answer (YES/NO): YES